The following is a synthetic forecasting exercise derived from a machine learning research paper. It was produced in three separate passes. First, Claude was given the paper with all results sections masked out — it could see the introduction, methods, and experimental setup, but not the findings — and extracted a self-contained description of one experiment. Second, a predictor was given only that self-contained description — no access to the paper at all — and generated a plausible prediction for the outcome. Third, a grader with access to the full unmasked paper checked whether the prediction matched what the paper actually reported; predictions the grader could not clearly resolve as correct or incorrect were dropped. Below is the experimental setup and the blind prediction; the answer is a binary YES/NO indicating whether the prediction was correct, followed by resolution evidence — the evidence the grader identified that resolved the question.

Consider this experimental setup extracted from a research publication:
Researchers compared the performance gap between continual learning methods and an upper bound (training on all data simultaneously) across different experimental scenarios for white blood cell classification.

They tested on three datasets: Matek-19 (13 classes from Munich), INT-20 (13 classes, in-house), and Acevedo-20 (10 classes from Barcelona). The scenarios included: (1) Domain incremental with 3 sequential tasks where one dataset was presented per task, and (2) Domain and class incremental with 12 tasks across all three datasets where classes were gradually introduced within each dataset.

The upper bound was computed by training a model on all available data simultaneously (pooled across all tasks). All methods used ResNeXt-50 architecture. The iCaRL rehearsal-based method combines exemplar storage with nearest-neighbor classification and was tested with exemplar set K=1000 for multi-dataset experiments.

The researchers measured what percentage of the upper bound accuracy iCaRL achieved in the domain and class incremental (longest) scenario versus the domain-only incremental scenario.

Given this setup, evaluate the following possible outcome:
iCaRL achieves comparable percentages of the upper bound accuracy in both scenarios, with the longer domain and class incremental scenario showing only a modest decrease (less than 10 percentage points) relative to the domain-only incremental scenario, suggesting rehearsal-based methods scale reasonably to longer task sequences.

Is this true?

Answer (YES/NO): NO